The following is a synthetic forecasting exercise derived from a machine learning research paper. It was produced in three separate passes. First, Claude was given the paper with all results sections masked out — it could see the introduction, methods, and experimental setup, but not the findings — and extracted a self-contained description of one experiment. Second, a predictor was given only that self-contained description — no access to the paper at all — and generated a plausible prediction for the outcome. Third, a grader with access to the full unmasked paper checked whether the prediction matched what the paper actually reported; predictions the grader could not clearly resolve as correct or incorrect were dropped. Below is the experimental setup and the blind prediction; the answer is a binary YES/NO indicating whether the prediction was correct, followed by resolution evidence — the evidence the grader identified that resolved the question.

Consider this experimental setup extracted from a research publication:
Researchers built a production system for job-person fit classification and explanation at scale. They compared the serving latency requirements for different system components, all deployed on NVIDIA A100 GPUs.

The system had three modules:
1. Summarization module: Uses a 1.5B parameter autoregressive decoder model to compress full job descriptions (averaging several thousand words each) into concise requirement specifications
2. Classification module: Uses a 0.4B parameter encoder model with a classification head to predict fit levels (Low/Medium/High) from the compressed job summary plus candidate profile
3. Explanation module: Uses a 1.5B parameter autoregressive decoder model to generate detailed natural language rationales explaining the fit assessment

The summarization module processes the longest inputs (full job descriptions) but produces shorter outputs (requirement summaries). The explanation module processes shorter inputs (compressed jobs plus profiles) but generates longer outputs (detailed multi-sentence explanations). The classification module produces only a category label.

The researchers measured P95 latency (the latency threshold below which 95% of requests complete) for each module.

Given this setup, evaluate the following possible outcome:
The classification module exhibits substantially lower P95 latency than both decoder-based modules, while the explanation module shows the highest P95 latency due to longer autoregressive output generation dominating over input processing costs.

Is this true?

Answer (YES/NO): YES